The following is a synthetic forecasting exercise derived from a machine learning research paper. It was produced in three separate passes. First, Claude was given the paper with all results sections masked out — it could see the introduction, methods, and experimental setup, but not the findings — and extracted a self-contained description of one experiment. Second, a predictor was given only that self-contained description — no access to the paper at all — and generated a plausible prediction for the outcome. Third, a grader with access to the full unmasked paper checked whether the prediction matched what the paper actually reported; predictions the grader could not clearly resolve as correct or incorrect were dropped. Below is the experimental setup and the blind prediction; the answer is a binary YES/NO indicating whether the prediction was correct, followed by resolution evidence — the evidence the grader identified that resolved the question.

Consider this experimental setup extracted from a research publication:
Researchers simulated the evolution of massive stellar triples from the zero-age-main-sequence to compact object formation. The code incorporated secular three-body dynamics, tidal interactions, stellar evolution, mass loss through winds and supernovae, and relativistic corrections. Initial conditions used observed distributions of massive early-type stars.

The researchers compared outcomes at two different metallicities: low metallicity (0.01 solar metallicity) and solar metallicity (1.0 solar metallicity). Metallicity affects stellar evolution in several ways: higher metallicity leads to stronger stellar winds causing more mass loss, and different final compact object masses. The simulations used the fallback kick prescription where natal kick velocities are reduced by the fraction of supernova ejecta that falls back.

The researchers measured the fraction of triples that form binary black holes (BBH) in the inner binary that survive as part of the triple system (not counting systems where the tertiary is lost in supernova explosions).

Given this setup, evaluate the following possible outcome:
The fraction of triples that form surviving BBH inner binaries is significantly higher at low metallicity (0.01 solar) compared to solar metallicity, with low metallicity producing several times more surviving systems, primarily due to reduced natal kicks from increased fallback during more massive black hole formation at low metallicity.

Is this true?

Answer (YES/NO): YES